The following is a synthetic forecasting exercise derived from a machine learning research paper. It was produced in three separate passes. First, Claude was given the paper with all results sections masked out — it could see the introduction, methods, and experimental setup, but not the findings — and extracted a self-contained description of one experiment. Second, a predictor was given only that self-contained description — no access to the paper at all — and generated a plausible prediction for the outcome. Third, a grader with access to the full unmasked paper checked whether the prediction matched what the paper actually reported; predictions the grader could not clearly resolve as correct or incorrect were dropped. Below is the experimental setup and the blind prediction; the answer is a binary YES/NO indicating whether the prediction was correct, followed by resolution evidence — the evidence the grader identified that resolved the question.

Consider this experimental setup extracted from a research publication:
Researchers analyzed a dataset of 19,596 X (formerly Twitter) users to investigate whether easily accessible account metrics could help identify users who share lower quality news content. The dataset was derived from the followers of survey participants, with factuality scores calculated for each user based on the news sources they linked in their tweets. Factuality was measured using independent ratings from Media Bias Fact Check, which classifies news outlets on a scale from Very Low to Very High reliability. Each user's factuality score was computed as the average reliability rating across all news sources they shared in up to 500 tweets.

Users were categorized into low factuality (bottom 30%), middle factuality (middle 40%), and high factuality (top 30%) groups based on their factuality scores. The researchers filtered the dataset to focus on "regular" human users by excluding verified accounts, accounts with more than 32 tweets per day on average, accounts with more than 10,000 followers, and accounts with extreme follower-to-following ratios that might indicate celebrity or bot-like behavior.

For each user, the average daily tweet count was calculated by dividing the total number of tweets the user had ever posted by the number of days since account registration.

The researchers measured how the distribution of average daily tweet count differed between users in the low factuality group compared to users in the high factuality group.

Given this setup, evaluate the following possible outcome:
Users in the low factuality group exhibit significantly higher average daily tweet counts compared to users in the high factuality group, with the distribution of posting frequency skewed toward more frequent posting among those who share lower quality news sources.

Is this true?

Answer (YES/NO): YES